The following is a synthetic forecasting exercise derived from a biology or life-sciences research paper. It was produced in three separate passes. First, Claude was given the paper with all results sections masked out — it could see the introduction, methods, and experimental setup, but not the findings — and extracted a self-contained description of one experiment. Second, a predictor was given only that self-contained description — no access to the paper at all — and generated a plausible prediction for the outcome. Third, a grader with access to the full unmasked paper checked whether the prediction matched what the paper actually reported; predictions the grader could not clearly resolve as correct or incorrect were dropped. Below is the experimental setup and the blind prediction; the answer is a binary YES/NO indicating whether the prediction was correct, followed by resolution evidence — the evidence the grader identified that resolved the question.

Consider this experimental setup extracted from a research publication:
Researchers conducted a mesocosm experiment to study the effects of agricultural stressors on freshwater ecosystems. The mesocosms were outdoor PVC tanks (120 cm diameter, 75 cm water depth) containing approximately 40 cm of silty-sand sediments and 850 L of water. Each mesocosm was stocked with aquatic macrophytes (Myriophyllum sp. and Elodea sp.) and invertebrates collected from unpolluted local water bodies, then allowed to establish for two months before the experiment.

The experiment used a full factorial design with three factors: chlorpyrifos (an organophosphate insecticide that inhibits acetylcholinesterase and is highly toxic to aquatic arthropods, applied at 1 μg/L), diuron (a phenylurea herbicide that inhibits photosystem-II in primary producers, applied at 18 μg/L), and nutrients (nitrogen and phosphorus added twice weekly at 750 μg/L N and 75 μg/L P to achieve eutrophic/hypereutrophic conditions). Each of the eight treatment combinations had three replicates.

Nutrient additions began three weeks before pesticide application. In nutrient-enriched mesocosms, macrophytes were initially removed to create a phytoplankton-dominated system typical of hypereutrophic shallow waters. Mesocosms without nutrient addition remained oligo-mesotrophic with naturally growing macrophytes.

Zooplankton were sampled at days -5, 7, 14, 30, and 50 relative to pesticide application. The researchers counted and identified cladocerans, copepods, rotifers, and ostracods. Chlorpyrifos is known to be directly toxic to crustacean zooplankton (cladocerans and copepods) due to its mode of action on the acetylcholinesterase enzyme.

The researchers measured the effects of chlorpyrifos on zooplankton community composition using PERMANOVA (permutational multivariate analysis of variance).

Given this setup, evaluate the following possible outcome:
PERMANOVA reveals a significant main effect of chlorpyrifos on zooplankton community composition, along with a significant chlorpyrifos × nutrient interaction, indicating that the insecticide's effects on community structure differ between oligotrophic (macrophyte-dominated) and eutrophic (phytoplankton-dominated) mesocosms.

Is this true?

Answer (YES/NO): NO